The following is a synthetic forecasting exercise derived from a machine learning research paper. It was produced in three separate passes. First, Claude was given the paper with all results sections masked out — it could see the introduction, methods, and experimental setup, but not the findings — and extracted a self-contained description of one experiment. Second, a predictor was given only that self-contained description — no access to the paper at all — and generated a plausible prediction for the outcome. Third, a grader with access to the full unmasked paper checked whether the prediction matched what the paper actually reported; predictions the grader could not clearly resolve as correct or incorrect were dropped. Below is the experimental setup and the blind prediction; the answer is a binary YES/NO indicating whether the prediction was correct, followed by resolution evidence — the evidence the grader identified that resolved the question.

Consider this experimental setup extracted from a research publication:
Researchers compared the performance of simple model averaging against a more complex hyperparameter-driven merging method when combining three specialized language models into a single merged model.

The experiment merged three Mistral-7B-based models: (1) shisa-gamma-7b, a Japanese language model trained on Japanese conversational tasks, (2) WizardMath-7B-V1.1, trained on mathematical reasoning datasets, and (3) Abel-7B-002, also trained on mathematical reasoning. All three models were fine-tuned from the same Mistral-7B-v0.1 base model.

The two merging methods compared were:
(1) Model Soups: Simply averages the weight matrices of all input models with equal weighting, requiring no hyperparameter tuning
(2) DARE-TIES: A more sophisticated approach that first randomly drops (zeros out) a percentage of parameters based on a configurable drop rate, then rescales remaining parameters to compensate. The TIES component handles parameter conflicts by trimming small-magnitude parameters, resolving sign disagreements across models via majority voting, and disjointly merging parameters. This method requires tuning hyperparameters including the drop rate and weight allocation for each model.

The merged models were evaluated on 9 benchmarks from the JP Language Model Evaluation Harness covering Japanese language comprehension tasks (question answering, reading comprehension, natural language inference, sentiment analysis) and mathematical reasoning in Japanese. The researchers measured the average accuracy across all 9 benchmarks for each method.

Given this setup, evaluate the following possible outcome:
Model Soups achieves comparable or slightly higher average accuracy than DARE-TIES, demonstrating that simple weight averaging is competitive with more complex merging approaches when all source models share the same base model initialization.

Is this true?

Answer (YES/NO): YES